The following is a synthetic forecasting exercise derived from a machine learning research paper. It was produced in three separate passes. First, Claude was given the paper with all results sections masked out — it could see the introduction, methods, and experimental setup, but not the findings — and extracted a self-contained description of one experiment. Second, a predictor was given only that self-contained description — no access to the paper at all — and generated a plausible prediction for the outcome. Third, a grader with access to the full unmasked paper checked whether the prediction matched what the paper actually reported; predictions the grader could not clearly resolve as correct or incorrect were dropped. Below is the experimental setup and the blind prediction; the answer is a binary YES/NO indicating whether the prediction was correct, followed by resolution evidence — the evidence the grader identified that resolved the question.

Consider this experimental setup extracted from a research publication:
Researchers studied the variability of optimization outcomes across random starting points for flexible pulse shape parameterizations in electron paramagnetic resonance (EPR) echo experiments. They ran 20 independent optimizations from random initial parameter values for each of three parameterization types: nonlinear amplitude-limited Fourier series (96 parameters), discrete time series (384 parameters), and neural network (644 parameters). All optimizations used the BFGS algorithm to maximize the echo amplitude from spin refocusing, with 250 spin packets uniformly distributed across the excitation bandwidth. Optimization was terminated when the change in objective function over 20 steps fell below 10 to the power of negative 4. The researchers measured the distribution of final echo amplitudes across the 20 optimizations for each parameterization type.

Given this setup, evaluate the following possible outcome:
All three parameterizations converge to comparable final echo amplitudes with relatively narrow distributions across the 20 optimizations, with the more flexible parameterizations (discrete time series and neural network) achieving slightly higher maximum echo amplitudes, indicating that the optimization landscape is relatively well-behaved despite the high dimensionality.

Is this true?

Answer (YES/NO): YES